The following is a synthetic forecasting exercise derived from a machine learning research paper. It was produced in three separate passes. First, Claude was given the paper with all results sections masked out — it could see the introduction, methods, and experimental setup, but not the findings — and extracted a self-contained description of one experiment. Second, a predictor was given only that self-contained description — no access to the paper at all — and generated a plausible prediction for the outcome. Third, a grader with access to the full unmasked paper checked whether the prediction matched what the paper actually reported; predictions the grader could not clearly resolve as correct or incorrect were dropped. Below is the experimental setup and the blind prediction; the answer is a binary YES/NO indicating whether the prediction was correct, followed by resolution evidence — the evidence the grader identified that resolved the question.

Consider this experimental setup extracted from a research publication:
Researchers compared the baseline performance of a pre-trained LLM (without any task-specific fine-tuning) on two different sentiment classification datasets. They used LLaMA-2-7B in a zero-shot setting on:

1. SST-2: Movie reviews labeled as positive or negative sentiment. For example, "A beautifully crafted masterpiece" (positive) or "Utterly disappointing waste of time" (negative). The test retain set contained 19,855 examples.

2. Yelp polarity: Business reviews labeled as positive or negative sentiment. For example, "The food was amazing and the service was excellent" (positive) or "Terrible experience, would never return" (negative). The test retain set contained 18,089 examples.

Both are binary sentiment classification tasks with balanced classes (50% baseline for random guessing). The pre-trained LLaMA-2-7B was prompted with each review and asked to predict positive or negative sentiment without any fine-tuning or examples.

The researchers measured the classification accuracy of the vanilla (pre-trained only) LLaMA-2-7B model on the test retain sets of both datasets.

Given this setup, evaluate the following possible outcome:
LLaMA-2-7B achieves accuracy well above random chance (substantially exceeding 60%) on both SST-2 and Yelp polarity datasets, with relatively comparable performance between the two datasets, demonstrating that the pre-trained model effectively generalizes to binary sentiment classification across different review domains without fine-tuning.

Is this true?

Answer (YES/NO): NO